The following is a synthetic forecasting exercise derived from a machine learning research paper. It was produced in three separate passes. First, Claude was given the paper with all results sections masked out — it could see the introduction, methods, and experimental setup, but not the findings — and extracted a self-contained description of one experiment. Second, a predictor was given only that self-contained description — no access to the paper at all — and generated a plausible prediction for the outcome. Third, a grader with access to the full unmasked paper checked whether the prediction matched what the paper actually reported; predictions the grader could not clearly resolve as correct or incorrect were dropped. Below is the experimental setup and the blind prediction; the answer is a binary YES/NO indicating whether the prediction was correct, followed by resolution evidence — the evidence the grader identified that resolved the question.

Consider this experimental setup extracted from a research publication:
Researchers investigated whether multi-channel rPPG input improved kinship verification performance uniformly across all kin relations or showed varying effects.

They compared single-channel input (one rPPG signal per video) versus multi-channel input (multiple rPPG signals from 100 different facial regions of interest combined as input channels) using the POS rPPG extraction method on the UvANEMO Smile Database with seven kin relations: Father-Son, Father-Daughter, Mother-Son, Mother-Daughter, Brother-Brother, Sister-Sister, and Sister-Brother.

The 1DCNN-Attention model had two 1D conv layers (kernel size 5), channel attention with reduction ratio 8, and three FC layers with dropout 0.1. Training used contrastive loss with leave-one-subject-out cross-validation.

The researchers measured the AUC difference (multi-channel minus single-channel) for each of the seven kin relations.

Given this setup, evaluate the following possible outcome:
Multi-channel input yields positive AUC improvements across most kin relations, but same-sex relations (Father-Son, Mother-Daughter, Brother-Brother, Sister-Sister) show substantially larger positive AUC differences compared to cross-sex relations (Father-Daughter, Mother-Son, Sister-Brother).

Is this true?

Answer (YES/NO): NO